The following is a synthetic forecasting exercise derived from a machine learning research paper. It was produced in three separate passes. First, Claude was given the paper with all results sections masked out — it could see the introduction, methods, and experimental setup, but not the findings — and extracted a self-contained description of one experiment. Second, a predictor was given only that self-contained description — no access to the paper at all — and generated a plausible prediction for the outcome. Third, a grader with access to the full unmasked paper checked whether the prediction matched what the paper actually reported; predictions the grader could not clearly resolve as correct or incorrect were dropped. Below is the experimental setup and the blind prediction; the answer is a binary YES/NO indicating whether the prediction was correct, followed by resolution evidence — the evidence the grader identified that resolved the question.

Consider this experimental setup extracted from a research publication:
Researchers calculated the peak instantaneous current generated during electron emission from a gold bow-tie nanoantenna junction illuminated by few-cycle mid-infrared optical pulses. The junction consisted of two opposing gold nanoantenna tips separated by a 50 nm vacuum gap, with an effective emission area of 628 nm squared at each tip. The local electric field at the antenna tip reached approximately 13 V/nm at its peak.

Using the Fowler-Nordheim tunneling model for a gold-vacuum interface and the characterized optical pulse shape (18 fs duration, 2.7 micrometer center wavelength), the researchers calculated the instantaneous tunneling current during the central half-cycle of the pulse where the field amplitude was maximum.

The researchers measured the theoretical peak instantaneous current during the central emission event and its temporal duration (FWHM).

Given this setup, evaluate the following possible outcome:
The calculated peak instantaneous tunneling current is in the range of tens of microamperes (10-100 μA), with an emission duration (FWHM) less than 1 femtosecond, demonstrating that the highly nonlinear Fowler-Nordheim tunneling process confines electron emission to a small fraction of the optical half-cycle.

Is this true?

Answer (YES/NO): NO